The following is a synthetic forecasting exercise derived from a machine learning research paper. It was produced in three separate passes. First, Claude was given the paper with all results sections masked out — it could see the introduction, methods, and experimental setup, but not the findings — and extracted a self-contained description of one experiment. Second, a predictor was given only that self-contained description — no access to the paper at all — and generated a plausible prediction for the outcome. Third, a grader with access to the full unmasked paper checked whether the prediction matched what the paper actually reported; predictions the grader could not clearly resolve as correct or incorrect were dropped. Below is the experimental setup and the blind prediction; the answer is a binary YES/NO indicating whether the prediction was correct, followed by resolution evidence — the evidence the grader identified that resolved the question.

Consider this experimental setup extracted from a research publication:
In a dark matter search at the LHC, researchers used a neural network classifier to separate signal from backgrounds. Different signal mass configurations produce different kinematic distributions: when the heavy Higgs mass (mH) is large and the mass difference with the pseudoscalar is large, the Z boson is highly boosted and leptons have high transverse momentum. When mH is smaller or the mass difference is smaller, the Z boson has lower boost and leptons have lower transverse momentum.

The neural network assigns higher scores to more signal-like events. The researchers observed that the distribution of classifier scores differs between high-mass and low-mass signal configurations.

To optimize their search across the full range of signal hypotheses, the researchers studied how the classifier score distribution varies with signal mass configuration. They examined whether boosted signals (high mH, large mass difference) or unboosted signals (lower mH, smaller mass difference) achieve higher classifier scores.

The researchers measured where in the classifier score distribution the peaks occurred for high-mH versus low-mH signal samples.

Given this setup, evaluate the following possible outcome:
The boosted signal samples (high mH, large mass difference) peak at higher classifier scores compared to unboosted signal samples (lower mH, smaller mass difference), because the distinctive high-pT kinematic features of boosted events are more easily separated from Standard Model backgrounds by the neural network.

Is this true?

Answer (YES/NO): YES